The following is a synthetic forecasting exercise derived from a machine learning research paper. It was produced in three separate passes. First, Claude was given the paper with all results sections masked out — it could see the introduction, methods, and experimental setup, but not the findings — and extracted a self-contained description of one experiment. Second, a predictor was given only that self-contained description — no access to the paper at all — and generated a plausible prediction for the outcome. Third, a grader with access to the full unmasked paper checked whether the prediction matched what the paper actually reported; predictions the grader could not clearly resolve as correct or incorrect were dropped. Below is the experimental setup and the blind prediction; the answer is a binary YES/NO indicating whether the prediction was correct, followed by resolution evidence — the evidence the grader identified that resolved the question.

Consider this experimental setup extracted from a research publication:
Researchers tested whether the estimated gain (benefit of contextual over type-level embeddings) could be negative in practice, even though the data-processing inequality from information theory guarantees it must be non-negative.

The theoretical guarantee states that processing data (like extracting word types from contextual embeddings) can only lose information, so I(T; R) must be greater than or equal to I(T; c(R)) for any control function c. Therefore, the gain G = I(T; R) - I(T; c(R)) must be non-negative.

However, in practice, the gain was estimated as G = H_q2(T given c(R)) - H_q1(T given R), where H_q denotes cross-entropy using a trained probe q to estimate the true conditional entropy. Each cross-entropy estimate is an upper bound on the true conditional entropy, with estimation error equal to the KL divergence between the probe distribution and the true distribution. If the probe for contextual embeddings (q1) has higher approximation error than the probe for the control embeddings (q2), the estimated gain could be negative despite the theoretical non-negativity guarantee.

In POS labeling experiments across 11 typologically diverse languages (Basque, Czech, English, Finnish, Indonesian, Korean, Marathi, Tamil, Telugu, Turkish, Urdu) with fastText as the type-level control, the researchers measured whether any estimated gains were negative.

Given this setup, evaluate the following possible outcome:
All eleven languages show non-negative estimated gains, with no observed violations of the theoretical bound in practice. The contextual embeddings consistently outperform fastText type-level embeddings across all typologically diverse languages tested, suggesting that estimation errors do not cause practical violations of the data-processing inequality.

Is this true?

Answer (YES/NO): NO